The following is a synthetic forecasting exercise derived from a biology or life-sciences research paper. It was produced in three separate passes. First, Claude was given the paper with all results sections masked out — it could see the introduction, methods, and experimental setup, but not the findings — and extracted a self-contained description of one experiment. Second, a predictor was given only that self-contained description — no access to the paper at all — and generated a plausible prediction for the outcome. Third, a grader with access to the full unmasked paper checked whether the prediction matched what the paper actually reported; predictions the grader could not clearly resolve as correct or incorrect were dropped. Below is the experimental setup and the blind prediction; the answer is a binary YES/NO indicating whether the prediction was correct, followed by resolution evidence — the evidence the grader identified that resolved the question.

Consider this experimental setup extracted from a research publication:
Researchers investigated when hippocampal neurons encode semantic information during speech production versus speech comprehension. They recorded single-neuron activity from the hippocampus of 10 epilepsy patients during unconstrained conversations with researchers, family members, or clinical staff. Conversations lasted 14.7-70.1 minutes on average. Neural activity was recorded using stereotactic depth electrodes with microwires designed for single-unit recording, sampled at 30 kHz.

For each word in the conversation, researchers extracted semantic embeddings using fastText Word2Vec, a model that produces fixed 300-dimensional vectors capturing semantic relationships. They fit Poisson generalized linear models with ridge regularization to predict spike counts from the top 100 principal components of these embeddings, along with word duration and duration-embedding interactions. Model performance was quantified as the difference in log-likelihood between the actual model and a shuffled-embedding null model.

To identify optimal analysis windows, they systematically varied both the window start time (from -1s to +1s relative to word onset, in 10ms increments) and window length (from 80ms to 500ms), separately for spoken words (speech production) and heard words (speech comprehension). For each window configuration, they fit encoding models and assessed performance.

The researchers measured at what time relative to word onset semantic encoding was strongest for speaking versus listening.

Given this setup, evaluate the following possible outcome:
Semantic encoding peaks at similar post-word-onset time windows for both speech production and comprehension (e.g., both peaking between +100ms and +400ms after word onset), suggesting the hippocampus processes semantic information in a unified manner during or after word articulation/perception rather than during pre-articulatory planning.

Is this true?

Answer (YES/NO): NO